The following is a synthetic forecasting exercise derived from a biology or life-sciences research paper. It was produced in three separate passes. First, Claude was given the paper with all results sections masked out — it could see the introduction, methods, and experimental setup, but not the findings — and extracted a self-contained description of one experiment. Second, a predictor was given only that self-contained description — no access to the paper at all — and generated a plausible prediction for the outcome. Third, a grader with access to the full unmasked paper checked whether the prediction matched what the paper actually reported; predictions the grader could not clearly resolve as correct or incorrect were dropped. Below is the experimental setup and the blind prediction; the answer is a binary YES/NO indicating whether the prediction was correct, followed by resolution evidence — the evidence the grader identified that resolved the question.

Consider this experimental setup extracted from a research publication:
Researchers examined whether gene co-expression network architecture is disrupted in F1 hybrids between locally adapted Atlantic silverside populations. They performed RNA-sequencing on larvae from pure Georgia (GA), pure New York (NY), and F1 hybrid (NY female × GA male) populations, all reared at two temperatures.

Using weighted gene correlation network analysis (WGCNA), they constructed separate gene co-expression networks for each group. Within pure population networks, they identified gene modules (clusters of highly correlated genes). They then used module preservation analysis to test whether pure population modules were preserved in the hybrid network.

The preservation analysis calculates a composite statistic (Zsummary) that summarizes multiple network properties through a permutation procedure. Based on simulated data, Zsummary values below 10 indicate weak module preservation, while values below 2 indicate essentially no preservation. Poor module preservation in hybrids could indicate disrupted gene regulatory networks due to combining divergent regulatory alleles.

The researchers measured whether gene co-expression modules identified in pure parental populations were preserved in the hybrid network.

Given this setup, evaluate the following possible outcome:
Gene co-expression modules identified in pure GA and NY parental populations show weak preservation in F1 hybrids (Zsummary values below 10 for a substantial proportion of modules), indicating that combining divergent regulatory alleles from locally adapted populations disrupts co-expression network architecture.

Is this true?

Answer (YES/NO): YES